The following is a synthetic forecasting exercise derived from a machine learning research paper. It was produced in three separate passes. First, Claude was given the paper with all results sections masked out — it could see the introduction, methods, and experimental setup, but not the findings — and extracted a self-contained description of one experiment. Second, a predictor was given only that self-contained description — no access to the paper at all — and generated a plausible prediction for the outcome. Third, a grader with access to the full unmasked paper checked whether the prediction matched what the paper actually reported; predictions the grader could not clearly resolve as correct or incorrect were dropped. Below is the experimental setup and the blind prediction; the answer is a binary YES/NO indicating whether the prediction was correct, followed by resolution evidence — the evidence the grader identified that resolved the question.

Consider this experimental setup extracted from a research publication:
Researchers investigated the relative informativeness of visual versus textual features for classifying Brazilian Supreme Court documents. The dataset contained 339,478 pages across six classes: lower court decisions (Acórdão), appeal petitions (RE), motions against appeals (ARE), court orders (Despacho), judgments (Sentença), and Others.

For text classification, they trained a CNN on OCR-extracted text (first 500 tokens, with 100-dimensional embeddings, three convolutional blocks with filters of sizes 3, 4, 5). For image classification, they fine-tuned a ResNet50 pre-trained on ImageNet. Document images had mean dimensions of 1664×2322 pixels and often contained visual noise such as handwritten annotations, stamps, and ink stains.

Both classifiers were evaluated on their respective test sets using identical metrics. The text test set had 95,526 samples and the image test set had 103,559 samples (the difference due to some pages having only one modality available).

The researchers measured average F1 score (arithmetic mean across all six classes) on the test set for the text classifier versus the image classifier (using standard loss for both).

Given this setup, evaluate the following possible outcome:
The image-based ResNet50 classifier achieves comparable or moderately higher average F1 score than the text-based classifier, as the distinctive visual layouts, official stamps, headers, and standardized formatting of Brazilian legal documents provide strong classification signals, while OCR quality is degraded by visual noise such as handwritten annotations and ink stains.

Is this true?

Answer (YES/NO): NO